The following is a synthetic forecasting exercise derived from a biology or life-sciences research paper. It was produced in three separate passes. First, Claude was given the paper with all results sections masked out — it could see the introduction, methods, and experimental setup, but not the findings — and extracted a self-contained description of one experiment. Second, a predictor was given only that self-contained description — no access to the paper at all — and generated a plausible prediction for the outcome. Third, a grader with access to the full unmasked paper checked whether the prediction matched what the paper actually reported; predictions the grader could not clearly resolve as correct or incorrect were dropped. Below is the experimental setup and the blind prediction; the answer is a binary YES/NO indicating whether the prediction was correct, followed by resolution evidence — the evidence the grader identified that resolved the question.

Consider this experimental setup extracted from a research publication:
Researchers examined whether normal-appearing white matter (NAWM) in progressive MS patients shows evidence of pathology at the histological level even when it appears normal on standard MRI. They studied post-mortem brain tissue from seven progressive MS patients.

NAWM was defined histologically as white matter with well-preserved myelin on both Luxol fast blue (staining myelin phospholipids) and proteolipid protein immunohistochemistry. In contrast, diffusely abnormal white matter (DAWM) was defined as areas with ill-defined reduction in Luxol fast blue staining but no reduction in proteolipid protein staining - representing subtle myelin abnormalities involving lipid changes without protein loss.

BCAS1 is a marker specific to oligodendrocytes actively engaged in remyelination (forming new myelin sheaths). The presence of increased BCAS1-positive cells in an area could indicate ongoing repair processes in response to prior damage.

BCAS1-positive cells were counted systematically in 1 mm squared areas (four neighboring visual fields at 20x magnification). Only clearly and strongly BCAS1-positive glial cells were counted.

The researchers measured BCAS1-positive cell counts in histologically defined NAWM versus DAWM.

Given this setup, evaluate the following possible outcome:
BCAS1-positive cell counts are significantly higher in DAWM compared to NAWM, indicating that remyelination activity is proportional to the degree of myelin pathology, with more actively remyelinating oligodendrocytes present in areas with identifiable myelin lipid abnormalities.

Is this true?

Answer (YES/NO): NO